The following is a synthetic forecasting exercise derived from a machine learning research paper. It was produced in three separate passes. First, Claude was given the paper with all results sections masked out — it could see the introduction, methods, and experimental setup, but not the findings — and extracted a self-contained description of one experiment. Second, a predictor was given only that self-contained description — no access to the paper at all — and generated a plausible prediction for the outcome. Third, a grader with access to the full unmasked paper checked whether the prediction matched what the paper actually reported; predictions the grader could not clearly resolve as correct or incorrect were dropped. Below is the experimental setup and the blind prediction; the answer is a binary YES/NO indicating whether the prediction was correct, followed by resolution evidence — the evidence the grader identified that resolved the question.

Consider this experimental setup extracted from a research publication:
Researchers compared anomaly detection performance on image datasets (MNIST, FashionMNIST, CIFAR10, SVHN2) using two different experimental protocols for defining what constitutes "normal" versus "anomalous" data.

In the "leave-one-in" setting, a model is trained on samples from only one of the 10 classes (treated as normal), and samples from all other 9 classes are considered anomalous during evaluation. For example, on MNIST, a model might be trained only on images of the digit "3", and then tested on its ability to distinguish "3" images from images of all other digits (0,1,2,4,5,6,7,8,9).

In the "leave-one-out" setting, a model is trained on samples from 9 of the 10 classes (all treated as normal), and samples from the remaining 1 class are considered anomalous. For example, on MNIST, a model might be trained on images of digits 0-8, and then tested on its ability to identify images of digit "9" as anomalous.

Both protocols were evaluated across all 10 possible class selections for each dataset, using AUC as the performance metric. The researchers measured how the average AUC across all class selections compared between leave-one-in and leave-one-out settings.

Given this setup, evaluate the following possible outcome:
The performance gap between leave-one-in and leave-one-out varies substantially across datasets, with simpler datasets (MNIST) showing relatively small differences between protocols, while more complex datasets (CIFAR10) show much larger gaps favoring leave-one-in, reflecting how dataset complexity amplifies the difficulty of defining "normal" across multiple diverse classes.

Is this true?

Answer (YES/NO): NO